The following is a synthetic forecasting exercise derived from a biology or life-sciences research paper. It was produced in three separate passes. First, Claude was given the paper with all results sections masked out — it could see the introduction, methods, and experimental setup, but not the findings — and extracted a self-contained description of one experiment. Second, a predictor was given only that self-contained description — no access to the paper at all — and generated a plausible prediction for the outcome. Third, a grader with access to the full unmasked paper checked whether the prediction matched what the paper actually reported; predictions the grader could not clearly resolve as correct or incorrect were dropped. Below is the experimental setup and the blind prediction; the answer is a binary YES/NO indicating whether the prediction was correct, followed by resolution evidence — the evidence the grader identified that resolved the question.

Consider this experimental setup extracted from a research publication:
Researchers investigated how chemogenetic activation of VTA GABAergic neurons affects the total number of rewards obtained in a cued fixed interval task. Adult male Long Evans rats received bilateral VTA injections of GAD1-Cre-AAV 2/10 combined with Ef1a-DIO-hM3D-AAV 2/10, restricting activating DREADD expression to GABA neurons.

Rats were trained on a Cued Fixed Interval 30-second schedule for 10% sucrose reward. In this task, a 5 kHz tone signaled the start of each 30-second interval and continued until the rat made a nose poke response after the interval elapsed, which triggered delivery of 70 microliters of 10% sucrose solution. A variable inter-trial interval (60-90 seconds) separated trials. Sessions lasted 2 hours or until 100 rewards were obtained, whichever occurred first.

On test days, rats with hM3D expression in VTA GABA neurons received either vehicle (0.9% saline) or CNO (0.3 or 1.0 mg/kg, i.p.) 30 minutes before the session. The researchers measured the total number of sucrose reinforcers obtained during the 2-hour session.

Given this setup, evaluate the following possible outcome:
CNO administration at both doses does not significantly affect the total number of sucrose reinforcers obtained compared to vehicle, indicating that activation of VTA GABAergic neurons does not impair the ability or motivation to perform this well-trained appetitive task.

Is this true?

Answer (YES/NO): NO